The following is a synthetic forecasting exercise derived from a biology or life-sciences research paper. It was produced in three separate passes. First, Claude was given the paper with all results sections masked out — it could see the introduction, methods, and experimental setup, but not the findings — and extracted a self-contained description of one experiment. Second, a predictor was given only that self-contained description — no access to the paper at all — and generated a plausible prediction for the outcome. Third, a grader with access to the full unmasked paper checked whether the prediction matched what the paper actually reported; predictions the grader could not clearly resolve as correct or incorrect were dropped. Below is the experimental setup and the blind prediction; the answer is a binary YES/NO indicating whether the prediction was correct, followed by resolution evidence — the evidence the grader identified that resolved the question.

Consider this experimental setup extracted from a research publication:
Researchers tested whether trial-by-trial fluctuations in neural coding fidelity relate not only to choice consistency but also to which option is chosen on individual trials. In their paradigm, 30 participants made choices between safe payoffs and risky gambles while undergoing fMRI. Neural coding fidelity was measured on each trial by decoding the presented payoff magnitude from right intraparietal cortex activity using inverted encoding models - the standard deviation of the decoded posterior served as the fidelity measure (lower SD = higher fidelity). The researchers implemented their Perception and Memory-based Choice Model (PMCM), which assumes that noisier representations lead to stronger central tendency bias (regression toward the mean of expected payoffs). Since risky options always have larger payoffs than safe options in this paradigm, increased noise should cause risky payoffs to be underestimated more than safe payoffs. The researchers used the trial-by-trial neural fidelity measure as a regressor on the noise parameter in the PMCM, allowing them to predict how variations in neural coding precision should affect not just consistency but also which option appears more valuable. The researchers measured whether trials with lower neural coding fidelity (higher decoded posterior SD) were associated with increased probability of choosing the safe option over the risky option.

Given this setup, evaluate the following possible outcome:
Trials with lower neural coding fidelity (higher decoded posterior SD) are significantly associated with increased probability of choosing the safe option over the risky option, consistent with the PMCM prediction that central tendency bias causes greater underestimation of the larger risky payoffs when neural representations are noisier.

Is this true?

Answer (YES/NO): NO